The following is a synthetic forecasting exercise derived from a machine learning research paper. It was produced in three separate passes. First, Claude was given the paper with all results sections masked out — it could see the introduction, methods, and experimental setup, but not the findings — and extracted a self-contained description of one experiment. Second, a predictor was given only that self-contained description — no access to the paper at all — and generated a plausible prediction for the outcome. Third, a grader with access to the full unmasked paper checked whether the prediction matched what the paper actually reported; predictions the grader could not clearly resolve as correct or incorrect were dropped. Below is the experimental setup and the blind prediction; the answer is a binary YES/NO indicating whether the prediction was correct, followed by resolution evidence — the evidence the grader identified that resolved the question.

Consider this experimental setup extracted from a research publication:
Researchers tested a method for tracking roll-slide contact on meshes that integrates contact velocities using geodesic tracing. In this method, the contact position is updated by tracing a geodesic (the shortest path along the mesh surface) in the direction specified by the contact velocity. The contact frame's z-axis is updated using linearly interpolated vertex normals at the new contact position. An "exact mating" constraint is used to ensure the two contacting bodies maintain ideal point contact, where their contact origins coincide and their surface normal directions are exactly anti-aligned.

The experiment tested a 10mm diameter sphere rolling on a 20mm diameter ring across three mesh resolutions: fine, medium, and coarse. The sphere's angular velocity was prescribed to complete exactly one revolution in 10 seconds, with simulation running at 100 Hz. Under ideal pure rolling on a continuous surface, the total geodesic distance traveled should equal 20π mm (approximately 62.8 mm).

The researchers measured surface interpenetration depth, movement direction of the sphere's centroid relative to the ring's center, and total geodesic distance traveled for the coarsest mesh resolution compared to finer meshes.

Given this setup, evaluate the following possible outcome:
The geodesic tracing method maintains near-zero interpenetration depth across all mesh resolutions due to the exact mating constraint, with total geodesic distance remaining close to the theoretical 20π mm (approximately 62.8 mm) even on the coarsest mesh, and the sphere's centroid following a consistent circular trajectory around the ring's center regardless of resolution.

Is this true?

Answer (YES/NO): NO